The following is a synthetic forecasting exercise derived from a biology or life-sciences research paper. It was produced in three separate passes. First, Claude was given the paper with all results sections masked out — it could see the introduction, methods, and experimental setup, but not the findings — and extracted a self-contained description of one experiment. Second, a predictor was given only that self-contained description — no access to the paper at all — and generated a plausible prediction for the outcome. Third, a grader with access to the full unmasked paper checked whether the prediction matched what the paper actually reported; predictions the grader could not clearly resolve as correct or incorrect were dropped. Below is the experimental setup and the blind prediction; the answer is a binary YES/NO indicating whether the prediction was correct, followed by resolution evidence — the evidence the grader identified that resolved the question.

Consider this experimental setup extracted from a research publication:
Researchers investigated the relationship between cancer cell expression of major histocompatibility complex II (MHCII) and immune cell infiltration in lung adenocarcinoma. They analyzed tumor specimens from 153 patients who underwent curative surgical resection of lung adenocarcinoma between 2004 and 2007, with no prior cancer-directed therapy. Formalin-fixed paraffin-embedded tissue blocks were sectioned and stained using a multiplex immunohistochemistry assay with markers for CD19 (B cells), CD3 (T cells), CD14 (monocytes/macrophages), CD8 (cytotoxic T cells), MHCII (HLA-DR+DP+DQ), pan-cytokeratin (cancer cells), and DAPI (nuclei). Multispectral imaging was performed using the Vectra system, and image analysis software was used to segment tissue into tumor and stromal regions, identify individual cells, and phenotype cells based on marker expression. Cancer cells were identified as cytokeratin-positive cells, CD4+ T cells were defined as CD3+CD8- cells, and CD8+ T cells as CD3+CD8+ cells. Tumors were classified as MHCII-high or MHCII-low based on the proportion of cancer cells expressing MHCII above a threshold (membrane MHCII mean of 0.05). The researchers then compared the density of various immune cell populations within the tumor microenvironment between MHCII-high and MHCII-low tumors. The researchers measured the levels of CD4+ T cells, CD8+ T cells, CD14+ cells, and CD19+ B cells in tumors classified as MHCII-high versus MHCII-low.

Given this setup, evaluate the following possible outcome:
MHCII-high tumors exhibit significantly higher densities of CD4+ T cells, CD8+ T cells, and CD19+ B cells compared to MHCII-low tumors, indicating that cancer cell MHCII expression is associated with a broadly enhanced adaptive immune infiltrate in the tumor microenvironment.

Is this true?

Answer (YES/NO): NO